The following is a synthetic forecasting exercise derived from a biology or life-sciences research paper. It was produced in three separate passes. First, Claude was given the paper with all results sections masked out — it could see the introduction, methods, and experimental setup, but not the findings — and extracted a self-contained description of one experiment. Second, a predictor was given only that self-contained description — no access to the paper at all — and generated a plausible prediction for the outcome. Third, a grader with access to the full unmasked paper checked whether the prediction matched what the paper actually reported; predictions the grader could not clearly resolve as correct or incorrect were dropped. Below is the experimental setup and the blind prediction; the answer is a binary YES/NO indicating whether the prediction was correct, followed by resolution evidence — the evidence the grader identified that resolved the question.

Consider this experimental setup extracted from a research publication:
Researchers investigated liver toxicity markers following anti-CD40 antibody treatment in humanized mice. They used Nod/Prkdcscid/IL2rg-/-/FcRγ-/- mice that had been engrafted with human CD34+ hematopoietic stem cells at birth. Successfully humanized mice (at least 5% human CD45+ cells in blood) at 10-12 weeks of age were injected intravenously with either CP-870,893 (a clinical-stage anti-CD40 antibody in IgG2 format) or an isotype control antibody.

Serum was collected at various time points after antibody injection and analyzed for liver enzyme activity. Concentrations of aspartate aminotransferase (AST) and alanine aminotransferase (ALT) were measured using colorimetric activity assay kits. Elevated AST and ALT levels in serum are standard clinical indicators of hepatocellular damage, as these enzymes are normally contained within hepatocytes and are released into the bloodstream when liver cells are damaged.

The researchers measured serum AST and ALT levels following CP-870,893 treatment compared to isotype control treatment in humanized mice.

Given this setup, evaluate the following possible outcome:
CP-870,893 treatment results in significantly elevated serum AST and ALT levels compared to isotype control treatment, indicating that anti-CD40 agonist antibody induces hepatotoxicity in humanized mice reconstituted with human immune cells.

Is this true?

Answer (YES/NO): NO